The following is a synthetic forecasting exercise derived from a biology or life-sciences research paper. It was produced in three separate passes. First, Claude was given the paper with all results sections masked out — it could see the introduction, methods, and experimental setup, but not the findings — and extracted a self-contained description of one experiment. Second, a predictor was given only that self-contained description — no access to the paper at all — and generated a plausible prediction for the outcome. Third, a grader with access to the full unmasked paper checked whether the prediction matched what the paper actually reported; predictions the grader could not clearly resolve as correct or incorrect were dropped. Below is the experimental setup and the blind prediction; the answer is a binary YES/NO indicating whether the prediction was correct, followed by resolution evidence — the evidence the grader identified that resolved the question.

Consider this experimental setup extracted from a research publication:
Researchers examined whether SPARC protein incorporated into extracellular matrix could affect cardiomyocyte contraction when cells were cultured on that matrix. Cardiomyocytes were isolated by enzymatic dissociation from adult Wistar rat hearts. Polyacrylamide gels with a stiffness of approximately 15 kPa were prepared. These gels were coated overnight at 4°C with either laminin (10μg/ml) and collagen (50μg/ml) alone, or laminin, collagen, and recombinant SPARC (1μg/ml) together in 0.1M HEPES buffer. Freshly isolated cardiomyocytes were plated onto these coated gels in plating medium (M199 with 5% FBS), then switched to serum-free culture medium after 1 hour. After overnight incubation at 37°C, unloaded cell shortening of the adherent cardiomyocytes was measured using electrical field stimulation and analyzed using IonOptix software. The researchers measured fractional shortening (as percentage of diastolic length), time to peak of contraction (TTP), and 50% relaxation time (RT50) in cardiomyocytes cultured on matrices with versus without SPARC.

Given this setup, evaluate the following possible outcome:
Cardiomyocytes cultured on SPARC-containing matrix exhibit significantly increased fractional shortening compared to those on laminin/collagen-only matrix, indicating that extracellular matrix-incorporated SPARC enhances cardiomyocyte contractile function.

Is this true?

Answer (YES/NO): YES